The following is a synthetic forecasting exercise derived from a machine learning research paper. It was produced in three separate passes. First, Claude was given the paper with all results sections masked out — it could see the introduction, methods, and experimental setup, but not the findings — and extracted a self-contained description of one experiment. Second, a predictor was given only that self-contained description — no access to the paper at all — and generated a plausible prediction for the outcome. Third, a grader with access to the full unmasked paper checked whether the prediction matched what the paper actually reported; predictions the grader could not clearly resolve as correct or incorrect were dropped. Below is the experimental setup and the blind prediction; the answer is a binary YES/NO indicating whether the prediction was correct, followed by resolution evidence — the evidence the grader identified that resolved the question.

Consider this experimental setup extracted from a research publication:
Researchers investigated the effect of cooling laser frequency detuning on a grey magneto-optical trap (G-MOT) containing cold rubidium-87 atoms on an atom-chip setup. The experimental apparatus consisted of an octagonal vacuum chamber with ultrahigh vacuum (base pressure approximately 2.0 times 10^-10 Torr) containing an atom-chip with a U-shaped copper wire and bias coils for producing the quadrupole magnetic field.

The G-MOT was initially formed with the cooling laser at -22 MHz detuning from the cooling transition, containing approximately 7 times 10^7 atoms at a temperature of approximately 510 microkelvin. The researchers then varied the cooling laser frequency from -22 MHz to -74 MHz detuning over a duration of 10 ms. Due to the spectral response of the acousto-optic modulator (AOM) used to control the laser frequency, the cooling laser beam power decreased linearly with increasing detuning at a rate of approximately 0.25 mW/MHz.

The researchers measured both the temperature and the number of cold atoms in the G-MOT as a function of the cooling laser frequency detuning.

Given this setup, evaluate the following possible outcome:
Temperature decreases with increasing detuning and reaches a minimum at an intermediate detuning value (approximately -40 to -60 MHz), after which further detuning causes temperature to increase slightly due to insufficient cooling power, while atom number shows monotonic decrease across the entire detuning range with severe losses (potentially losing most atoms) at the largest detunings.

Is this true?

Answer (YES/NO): NO